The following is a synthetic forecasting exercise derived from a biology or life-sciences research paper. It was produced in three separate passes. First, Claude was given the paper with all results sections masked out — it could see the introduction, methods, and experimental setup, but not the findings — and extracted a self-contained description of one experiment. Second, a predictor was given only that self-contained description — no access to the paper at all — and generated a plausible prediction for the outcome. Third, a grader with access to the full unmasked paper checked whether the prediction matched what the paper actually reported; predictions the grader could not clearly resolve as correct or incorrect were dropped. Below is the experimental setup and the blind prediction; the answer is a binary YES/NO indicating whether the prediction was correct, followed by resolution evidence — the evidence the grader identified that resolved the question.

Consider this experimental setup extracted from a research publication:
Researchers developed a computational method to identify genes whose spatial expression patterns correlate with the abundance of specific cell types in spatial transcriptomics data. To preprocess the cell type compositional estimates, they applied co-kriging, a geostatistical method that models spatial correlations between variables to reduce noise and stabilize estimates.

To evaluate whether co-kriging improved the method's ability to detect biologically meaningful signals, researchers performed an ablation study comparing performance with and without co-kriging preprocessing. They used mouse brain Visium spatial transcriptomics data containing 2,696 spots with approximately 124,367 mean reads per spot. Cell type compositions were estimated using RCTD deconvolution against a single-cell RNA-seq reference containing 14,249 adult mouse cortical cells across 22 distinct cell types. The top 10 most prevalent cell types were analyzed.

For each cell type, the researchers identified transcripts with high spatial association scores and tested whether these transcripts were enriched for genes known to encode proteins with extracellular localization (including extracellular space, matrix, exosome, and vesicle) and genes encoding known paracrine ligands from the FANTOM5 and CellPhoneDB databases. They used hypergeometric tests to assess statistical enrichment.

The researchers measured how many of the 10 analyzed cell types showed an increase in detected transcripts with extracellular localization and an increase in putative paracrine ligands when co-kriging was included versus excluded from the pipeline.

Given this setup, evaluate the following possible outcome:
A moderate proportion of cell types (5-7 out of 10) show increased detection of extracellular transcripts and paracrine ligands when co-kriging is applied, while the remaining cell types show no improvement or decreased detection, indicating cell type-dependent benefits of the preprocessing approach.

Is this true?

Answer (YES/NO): NO